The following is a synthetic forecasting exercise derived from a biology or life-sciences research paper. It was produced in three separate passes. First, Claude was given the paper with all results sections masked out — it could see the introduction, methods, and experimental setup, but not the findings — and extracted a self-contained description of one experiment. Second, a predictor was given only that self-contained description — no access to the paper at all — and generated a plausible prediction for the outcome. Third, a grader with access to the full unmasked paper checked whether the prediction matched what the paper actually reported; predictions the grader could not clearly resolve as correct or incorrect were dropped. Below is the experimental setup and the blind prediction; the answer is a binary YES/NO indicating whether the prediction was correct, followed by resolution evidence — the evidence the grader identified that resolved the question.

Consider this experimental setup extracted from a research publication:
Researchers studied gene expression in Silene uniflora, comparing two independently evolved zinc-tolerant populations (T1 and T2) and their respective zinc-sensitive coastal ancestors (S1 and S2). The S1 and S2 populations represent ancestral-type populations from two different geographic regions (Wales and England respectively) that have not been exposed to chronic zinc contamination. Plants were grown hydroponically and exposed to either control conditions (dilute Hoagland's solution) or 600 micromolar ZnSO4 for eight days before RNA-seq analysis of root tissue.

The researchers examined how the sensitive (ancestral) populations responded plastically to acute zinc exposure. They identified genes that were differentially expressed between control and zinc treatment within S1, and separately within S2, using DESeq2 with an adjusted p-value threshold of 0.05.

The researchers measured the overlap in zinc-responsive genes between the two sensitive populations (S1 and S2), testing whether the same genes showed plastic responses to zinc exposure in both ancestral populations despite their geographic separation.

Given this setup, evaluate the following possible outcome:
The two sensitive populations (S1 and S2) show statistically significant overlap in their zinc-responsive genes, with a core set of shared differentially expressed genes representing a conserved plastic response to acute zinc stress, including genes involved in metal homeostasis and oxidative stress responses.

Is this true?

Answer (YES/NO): YES